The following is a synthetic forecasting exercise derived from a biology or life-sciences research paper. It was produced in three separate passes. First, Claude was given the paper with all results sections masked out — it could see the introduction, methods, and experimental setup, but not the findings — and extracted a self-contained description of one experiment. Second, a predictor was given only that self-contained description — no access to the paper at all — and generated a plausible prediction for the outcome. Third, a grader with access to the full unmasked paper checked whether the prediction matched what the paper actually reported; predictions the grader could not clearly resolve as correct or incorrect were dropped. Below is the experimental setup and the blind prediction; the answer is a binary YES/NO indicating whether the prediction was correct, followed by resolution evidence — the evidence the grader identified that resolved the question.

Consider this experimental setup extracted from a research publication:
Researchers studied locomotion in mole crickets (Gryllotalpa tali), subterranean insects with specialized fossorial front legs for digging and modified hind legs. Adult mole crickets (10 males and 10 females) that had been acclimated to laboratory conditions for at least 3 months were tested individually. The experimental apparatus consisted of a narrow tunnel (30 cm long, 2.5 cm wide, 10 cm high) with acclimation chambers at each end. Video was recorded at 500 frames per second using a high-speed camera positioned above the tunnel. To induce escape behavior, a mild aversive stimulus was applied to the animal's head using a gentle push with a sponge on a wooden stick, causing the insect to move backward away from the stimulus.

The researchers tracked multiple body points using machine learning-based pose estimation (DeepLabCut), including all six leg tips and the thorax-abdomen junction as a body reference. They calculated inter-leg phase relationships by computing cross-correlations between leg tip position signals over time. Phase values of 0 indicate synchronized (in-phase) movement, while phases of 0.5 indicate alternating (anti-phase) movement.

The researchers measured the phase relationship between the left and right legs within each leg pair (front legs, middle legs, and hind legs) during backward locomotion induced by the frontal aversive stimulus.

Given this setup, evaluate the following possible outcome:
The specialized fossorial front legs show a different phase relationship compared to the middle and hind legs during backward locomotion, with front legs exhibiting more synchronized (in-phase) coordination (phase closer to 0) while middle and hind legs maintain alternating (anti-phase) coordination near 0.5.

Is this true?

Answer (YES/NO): NO